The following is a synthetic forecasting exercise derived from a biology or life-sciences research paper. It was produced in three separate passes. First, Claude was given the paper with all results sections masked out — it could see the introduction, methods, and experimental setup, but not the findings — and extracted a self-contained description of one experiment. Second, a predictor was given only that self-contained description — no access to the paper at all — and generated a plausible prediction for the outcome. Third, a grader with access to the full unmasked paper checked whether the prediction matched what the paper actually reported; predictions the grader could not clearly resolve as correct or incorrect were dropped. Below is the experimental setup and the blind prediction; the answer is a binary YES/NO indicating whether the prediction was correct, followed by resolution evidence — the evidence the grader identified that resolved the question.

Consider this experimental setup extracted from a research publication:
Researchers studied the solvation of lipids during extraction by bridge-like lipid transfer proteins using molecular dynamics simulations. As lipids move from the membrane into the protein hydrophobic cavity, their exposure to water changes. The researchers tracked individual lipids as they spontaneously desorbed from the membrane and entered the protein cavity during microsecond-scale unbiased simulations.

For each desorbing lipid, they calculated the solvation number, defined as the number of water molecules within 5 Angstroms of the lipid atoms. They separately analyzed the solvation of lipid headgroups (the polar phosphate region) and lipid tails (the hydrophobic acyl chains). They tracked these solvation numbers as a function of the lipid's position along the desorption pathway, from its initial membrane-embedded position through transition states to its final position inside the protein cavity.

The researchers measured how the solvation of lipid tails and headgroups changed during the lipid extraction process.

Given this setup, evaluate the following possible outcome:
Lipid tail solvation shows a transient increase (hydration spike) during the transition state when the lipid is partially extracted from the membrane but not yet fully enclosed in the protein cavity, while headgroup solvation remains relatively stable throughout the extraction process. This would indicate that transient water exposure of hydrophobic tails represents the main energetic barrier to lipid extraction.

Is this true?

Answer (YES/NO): NO